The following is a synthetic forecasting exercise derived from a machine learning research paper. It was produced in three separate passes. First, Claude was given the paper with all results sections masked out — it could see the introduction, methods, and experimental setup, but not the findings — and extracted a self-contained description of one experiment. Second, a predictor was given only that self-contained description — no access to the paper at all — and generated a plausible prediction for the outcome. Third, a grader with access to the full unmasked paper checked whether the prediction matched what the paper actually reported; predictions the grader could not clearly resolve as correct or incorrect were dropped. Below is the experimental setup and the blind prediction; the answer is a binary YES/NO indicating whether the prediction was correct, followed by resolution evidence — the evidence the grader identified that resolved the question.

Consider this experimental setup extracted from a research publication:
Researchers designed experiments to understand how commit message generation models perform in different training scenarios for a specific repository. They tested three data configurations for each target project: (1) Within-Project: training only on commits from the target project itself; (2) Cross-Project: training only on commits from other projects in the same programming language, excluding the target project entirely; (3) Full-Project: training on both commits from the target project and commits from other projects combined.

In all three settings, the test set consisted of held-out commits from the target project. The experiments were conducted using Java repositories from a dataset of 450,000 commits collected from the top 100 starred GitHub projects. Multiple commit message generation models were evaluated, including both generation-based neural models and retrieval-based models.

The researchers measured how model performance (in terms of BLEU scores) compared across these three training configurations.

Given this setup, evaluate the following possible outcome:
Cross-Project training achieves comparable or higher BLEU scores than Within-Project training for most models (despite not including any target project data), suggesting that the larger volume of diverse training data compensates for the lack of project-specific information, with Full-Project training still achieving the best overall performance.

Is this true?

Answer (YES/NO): NO